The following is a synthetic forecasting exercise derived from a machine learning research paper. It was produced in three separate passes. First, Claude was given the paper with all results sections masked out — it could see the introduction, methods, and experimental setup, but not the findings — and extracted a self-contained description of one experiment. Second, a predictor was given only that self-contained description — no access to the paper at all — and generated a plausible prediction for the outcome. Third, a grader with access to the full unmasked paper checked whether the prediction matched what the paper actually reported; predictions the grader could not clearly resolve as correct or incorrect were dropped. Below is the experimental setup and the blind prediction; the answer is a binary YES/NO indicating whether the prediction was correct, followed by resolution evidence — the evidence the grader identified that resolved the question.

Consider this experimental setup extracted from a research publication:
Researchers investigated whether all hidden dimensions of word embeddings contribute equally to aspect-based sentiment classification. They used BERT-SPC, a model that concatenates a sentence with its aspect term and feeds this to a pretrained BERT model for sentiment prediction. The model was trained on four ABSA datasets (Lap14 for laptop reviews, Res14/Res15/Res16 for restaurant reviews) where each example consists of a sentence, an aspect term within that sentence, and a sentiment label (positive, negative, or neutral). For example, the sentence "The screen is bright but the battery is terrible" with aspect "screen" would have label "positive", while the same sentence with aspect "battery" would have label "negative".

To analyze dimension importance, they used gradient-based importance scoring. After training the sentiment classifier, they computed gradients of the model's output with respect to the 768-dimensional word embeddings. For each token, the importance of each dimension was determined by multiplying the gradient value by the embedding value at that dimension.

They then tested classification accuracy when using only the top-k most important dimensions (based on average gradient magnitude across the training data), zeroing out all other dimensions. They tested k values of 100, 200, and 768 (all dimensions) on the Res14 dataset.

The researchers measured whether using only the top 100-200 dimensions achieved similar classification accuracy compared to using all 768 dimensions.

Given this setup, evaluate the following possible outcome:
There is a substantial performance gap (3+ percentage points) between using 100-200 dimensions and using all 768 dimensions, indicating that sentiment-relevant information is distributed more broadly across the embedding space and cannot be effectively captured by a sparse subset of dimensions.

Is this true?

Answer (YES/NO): NO